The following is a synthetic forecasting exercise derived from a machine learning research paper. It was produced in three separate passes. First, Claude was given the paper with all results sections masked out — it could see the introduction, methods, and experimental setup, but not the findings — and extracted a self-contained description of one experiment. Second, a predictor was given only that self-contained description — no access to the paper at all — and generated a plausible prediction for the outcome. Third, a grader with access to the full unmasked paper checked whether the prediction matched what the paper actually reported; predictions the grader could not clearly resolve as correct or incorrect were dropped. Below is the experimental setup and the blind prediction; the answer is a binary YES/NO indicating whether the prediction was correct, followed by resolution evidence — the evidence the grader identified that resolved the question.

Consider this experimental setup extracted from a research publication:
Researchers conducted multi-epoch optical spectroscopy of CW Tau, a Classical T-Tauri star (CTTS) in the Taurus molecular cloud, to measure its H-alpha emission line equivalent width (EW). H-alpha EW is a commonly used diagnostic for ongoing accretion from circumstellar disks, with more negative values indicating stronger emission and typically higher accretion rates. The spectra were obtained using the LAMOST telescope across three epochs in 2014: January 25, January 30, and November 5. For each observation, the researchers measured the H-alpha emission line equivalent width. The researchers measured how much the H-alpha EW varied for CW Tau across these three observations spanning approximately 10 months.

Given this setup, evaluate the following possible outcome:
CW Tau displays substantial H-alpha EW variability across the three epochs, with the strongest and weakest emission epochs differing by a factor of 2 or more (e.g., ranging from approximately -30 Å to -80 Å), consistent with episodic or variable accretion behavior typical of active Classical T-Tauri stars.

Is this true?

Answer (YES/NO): YES